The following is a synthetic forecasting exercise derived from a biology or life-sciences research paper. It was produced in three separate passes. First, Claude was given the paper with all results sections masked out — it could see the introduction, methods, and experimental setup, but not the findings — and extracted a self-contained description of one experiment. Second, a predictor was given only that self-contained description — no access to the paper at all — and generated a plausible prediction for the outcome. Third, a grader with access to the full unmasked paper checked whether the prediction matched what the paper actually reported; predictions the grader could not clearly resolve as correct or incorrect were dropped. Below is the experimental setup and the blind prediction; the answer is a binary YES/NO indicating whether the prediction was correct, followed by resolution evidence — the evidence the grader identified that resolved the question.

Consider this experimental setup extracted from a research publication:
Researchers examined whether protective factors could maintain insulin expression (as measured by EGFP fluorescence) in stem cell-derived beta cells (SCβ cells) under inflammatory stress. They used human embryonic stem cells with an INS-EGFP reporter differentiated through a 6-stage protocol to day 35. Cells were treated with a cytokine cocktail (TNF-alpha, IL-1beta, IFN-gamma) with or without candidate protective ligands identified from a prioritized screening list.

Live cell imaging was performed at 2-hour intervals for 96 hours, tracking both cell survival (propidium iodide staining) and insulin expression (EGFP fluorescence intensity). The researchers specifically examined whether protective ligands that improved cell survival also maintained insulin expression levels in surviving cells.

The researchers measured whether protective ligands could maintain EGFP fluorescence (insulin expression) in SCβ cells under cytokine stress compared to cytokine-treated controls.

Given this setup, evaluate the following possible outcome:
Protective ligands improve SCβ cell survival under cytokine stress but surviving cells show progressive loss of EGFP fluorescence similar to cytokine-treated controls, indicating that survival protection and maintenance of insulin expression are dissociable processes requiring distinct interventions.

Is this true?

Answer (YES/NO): NO